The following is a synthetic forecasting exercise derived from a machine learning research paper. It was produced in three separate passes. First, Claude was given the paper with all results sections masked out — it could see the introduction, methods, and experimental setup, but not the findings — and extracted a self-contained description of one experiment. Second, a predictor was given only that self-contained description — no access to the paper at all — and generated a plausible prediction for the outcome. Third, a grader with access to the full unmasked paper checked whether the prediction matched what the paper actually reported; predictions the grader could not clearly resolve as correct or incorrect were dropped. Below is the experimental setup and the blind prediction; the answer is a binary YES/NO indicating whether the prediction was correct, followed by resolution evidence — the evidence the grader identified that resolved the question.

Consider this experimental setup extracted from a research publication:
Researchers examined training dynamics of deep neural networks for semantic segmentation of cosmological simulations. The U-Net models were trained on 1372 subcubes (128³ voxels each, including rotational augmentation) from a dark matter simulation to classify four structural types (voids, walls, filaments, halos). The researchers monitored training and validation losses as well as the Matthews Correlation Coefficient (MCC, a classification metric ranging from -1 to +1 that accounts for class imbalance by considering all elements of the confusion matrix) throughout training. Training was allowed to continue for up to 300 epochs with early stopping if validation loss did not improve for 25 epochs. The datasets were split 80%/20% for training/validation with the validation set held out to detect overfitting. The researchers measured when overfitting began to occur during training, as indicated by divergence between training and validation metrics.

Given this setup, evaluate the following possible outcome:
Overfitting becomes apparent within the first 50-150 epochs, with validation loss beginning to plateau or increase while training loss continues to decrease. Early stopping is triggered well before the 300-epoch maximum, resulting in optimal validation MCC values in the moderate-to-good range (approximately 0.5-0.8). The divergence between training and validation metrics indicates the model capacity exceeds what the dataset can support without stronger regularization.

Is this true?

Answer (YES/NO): NO